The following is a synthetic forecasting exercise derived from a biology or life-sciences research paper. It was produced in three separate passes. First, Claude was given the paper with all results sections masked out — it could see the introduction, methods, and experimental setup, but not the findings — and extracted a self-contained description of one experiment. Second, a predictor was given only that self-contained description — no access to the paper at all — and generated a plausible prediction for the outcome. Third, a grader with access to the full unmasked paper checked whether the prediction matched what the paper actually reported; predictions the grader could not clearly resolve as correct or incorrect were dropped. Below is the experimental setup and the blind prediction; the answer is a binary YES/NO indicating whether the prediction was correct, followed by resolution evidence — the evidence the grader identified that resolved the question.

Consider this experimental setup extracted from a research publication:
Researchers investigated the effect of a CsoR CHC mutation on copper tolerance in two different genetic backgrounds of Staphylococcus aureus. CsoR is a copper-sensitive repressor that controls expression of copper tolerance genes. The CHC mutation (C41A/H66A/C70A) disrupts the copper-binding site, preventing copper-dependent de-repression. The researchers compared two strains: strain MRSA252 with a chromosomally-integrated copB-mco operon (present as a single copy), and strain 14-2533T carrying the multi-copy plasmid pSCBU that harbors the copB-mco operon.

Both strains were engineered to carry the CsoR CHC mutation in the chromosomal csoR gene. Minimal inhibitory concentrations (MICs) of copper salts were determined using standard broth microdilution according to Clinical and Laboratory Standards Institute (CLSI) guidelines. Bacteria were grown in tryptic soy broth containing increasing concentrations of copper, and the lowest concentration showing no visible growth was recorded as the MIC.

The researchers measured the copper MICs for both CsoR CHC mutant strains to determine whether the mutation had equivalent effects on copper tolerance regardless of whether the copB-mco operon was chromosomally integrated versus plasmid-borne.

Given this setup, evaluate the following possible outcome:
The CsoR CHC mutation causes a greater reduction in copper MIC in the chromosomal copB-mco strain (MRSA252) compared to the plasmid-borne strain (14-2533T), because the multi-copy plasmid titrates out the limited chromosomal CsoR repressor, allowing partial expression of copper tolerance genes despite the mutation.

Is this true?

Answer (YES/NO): YES